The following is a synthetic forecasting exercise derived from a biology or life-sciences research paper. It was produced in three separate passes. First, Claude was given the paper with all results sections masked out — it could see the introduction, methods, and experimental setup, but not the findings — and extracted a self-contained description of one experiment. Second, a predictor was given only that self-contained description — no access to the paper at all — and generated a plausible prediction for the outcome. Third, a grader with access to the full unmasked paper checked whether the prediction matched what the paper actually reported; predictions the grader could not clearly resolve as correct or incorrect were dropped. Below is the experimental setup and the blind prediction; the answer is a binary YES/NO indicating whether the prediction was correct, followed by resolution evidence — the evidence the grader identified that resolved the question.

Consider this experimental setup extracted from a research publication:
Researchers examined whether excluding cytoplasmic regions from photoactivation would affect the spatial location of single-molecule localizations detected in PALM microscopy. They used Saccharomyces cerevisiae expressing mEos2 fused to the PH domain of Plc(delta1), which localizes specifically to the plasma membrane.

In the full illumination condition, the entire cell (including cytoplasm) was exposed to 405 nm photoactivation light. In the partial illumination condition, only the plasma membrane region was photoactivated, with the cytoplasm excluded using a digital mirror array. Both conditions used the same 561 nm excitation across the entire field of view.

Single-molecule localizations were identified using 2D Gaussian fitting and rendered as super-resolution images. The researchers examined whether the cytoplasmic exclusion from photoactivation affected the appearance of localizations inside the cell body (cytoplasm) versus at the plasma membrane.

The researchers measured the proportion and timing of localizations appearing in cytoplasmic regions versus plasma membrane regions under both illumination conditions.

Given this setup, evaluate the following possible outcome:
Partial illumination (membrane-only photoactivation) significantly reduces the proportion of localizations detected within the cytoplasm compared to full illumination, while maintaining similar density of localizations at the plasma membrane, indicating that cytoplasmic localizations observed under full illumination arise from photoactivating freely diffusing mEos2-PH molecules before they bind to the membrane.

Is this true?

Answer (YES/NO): NO